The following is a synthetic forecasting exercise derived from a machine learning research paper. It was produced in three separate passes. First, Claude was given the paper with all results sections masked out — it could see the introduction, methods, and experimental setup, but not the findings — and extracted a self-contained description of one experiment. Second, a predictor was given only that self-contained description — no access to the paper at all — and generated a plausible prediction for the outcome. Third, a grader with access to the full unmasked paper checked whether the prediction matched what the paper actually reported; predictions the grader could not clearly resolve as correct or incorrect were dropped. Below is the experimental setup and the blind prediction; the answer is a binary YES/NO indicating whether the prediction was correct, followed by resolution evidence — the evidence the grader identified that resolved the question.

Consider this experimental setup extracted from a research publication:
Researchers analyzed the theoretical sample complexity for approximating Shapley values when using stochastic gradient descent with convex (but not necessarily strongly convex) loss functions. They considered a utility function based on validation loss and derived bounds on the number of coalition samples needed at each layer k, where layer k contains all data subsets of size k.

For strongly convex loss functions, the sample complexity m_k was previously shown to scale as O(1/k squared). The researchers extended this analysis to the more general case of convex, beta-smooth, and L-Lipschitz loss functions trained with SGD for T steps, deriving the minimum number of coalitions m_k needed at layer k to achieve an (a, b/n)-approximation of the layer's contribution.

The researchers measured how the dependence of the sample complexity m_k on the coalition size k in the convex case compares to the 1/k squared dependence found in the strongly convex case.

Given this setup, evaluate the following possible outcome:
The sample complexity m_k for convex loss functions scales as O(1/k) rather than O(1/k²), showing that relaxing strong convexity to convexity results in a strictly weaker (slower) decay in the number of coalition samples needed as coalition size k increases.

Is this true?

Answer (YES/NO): NO